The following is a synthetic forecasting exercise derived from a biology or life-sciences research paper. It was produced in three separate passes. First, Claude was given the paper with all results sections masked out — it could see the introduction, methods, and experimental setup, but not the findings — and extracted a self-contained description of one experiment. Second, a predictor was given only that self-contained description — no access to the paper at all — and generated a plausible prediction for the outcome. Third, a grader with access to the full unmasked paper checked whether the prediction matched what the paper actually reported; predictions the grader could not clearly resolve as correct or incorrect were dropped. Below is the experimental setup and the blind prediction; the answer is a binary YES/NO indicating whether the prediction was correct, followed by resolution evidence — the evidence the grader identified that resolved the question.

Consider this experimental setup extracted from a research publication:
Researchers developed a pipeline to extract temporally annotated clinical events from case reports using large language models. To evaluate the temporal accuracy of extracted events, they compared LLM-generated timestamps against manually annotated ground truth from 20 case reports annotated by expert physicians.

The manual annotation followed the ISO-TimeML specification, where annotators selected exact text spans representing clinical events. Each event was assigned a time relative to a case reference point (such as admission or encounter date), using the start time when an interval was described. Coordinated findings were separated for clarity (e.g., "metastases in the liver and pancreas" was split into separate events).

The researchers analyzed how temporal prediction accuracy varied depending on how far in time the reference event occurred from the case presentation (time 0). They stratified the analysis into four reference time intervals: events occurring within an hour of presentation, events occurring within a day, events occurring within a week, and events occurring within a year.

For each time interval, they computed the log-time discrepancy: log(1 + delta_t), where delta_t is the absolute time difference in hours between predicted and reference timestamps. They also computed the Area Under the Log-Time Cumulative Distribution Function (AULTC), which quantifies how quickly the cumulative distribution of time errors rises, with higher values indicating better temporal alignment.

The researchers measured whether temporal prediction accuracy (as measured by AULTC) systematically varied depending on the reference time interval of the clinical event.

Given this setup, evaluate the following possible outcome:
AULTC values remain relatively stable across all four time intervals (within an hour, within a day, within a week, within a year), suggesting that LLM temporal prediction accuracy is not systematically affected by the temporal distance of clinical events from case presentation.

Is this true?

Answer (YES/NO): NO